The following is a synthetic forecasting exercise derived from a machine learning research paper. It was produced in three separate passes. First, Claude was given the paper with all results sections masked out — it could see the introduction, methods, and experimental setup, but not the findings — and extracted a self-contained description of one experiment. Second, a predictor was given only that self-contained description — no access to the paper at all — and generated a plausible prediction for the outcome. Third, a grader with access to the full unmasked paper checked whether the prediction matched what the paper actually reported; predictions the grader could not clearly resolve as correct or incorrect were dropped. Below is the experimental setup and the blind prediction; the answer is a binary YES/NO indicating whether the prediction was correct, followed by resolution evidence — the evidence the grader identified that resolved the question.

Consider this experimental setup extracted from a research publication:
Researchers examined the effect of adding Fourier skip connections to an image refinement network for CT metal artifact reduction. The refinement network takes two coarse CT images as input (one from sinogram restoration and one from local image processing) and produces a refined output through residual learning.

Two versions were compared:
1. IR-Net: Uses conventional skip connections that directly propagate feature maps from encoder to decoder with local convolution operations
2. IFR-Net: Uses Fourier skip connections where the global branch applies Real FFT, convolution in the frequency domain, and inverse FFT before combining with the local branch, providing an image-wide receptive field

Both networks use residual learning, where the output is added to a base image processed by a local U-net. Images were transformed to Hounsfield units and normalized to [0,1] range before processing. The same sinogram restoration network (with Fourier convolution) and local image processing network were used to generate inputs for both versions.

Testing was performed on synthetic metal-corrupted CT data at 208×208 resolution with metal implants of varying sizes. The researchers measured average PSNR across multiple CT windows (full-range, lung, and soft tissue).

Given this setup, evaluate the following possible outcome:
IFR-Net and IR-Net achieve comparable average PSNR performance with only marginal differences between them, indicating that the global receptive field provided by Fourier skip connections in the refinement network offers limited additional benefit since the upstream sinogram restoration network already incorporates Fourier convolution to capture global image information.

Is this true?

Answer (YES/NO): NO